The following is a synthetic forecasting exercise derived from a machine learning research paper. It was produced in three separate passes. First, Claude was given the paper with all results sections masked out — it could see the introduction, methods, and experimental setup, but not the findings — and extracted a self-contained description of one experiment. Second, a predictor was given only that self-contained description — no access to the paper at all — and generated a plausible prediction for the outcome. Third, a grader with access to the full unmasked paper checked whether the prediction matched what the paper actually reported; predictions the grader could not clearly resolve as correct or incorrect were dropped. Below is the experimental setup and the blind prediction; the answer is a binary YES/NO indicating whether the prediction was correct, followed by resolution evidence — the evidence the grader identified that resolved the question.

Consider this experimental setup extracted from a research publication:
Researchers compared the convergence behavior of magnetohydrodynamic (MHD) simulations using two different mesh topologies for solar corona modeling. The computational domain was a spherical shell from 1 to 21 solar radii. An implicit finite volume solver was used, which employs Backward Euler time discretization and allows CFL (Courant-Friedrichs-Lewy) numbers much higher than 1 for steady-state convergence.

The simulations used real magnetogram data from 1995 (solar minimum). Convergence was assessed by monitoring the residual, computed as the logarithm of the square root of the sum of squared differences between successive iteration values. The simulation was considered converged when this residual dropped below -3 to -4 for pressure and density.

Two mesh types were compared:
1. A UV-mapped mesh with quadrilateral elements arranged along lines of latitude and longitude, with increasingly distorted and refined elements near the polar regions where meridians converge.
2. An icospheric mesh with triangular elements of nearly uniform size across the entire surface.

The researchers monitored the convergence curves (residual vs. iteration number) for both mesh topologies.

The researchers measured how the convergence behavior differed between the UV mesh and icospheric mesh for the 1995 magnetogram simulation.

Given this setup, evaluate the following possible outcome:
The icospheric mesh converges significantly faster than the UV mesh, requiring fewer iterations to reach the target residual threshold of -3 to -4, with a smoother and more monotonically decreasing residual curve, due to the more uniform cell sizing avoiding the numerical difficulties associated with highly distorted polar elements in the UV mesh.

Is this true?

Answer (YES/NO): NO